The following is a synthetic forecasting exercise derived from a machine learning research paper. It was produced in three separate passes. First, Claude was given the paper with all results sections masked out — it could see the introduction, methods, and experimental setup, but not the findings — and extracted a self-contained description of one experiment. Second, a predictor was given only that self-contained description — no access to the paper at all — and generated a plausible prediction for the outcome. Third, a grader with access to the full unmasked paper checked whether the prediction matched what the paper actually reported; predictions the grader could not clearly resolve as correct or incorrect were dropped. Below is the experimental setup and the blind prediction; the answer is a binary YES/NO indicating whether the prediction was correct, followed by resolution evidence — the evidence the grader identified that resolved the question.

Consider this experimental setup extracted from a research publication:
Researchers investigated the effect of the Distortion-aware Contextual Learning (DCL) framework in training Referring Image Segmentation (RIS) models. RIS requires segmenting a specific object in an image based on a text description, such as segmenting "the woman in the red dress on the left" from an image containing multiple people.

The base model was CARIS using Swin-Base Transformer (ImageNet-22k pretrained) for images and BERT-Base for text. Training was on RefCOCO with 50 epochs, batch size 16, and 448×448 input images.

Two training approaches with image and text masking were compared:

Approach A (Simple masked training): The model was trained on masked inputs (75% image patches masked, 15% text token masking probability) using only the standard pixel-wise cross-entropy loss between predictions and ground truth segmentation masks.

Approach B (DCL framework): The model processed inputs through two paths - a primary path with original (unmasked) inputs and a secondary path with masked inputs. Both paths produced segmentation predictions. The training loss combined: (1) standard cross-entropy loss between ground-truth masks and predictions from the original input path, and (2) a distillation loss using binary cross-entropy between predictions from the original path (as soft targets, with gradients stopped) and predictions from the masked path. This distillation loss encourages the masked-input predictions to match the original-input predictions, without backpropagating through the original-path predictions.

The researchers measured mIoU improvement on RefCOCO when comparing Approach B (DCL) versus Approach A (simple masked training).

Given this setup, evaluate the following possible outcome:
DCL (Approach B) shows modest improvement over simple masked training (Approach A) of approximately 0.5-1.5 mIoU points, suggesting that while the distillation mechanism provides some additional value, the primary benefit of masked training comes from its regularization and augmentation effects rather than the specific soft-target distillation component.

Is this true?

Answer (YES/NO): YES